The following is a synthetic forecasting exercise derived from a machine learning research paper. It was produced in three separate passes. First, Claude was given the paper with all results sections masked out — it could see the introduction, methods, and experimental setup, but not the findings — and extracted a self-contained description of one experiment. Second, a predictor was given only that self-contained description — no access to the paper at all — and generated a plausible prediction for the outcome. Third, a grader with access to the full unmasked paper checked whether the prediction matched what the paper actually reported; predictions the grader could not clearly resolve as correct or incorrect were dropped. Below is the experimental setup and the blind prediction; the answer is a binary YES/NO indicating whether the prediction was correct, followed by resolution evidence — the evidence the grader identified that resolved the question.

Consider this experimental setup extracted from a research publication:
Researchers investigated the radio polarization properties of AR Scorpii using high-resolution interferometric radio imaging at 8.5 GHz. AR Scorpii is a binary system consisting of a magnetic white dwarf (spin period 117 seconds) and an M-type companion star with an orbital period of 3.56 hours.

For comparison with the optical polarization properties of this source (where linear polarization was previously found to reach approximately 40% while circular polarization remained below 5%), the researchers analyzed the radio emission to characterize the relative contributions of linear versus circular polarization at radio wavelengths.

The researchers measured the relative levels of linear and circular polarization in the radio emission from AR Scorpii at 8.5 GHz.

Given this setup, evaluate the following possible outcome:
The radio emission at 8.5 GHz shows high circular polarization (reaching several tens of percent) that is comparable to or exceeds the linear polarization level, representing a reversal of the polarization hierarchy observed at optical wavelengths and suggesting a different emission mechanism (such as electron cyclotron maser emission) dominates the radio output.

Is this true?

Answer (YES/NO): YES